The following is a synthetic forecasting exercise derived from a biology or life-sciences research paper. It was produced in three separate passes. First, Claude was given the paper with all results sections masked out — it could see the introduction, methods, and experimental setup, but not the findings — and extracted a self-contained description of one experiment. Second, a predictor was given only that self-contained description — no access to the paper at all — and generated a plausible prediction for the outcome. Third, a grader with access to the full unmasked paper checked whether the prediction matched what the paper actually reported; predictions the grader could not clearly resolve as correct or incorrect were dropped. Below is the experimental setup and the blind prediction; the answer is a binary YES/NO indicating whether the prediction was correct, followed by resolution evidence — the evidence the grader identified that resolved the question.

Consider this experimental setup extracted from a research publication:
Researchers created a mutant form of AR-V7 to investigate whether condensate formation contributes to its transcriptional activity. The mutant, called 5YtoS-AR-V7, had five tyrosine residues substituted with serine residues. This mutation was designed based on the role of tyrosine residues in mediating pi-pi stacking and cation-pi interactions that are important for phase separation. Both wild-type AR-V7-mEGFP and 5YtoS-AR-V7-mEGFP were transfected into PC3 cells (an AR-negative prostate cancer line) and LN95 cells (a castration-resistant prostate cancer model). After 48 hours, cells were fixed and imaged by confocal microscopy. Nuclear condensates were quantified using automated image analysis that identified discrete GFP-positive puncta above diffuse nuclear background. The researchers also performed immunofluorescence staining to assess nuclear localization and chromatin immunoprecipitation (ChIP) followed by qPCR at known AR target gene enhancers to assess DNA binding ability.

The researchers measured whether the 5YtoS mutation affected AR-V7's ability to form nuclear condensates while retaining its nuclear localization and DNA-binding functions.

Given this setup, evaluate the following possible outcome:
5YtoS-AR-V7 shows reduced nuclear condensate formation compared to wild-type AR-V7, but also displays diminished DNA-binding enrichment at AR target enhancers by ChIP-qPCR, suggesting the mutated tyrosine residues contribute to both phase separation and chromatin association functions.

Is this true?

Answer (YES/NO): NO